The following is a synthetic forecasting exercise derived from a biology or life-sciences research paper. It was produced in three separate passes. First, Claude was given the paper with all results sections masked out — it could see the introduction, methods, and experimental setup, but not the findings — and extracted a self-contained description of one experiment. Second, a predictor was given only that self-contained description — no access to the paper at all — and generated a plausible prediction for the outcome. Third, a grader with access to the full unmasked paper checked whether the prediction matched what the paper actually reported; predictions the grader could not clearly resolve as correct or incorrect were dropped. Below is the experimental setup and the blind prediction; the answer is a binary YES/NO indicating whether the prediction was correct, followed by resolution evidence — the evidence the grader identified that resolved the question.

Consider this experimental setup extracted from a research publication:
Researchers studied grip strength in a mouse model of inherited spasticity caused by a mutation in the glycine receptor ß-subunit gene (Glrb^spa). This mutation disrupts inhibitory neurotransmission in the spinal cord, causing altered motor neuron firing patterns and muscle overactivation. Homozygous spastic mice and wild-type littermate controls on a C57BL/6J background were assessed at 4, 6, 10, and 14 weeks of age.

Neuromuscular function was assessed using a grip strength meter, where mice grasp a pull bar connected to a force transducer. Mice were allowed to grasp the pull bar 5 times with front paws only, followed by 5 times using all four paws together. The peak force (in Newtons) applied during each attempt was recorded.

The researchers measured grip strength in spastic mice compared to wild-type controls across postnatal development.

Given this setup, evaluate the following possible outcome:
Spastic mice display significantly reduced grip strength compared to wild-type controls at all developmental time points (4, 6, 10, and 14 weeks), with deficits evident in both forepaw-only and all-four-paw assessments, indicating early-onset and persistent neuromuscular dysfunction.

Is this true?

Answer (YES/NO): YES